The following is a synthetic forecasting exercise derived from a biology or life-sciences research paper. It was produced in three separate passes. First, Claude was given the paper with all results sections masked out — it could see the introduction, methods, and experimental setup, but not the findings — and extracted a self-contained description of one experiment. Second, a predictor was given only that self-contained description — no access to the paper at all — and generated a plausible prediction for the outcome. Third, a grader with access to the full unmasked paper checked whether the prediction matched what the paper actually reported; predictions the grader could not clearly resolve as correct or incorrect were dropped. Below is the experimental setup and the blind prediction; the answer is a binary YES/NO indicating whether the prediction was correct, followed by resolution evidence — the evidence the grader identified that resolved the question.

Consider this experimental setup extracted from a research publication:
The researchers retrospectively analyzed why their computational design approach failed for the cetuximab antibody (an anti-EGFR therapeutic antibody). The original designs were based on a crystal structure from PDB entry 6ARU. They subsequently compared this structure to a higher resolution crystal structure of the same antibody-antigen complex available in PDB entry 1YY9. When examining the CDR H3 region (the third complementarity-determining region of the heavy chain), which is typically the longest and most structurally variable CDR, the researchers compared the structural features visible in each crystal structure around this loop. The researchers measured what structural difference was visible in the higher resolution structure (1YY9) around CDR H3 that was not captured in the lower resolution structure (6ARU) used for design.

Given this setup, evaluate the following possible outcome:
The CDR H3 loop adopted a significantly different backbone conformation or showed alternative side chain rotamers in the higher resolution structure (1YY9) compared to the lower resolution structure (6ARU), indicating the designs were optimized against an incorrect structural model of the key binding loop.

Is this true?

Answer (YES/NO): NO